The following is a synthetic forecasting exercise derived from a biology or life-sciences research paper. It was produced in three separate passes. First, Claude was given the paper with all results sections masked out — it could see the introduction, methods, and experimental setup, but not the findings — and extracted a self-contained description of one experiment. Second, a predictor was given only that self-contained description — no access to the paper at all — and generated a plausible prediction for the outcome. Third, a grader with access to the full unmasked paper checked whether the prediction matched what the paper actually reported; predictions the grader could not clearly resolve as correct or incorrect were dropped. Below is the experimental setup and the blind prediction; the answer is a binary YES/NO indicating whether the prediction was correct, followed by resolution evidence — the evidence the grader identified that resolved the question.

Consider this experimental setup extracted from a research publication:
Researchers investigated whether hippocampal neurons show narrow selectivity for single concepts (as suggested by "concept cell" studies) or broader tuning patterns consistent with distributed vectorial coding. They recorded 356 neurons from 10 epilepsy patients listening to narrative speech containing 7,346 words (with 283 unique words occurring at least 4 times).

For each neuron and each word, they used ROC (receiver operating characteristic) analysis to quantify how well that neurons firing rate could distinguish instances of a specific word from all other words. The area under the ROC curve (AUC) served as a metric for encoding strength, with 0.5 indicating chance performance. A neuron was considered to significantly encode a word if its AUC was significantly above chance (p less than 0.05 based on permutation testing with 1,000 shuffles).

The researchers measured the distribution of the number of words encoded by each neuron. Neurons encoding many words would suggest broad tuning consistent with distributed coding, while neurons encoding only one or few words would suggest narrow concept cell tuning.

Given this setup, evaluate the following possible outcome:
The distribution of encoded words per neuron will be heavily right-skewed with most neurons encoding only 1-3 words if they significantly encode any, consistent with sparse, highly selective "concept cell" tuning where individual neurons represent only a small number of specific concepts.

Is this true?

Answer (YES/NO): NO